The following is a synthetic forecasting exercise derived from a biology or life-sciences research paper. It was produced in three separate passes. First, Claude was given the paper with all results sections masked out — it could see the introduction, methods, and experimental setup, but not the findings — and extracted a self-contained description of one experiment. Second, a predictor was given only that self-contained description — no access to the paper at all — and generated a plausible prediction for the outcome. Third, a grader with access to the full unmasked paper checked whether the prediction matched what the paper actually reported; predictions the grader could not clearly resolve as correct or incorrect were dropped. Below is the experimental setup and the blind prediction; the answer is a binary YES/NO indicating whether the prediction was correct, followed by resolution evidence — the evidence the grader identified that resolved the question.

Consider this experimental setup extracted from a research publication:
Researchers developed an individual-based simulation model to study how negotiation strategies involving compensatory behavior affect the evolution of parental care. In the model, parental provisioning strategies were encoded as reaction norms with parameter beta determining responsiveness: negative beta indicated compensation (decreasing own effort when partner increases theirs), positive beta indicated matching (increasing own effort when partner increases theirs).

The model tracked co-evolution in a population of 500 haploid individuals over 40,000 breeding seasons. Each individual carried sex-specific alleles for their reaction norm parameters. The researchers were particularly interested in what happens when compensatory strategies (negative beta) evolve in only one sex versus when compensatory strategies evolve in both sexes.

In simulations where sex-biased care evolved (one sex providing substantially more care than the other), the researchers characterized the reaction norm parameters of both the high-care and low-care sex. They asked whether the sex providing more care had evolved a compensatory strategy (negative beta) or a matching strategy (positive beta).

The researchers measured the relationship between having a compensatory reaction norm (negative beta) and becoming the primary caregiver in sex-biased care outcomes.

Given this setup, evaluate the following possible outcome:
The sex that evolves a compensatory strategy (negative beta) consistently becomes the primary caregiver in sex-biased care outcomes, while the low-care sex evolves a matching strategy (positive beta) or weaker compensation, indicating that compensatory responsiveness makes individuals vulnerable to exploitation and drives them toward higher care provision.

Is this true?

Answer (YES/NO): YES